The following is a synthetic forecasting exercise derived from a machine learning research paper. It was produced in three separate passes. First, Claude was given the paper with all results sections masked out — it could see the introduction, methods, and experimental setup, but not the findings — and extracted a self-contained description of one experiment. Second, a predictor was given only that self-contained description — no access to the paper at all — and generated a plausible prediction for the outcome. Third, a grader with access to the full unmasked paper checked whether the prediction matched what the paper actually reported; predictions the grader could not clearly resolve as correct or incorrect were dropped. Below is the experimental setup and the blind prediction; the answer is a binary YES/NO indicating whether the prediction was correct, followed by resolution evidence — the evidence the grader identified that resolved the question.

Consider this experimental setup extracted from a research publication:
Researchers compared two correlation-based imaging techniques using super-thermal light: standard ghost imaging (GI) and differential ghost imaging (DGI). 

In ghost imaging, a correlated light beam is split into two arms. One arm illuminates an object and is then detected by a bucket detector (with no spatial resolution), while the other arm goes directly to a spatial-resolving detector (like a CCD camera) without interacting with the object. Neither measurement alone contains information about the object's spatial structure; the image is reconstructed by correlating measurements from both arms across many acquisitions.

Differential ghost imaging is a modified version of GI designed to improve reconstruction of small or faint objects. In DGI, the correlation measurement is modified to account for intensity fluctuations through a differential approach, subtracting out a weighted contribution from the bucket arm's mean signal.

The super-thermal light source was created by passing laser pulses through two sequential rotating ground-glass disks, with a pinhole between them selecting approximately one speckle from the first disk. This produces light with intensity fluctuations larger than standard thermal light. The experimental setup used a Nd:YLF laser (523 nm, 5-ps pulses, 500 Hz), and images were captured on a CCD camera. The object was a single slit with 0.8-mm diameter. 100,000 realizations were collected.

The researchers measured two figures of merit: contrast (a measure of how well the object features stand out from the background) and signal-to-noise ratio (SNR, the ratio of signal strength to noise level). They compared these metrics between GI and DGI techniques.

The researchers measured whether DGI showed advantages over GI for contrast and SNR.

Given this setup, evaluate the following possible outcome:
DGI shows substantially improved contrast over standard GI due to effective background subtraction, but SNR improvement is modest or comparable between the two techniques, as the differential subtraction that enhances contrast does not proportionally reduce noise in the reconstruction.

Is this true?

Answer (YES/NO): NO